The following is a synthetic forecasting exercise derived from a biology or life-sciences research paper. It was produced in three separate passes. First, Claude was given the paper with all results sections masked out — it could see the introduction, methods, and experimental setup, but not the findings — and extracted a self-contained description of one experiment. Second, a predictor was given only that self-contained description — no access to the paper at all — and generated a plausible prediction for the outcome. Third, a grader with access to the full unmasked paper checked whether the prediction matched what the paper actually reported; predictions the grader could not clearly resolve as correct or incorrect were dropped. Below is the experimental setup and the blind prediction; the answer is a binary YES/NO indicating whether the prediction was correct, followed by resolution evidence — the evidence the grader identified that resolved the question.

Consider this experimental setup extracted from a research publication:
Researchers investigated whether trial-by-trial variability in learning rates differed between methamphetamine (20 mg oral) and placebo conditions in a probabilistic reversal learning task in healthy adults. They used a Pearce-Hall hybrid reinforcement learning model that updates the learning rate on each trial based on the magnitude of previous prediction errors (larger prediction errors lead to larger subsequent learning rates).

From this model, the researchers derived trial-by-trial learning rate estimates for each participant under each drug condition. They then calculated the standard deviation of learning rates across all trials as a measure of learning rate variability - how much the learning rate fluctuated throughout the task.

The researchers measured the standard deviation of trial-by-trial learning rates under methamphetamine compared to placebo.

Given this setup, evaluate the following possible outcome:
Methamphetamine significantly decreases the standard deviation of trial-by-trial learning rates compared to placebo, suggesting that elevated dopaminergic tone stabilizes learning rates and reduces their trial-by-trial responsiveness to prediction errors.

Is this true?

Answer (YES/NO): YES